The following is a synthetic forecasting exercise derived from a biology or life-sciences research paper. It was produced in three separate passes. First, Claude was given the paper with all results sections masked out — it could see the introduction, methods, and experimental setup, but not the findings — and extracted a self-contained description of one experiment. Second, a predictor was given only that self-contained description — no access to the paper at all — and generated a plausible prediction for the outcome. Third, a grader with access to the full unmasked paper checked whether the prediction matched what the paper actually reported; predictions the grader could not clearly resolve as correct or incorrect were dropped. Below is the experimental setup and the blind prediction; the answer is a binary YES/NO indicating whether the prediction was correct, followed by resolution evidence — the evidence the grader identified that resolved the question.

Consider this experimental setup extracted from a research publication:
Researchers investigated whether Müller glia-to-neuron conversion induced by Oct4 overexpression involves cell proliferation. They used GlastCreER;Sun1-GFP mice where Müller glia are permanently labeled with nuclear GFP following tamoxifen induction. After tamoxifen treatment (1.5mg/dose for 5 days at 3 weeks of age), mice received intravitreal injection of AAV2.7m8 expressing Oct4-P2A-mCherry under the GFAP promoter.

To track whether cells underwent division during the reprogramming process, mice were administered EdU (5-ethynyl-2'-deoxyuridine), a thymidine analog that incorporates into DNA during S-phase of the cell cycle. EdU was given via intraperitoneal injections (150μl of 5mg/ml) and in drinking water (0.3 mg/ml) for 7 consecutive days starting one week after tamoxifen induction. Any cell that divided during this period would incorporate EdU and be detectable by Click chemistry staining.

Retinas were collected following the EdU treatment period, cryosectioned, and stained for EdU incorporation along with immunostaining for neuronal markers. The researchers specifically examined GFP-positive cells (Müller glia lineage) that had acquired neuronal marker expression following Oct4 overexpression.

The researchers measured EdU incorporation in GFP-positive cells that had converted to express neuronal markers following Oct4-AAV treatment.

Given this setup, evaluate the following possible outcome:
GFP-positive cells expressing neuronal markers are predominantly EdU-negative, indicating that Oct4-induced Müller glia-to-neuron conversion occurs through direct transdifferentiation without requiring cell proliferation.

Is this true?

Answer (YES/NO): YES